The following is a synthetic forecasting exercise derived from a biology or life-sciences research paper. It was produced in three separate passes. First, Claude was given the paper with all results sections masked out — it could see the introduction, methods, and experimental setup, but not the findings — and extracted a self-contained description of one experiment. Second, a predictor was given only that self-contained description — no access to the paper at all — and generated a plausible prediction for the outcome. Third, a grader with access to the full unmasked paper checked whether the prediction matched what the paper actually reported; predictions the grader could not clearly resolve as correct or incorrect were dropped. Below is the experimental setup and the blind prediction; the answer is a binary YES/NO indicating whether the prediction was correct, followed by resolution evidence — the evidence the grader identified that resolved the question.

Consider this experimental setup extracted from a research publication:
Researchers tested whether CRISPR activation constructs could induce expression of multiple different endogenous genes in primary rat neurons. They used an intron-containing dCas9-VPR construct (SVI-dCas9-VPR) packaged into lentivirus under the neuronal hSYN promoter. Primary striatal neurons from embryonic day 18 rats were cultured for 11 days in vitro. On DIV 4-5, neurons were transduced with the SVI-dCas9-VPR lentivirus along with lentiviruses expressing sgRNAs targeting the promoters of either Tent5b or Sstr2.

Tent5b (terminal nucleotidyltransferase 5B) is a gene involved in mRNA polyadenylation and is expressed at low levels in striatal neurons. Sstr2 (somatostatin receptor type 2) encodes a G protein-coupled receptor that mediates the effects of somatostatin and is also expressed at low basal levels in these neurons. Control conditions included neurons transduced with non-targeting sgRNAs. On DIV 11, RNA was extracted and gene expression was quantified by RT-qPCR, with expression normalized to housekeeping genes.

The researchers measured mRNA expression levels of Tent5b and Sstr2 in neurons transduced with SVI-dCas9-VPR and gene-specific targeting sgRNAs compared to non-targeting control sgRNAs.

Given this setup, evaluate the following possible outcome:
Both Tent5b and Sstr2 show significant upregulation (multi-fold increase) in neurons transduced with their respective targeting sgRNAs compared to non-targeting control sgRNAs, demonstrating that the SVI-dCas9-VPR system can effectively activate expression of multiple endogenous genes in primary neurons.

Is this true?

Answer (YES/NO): YES